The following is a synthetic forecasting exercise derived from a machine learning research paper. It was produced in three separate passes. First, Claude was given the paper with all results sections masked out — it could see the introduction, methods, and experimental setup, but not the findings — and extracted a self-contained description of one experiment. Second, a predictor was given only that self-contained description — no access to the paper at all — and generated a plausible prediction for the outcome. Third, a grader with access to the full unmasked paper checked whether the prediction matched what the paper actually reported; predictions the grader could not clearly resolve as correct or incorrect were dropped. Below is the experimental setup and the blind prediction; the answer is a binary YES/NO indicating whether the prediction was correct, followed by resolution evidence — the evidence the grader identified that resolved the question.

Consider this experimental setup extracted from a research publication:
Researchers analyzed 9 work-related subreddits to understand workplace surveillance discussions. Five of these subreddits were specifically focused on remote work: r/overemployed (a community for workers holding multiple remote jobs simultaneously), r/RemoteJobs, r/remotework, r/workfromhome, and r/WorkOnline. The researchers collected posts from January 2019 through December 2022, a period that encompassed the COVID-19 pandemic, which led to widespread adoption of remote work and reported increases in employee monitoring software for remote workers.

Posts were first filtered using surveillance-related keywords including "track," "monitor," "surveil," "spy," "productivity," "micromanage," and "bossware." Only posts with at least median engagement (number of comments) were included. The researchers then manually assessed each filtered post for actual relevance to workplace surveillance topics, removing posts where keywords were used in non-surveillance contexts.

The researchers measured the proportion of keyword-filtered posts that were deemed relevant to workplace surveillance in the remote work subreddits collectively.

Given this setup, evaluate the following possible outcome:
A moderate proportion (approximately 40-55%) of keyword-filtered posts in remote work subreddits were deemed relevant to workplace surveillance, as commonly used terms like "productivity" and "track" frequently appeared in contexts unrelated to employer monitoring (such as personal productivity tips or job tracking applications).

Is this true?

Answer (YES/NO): NO